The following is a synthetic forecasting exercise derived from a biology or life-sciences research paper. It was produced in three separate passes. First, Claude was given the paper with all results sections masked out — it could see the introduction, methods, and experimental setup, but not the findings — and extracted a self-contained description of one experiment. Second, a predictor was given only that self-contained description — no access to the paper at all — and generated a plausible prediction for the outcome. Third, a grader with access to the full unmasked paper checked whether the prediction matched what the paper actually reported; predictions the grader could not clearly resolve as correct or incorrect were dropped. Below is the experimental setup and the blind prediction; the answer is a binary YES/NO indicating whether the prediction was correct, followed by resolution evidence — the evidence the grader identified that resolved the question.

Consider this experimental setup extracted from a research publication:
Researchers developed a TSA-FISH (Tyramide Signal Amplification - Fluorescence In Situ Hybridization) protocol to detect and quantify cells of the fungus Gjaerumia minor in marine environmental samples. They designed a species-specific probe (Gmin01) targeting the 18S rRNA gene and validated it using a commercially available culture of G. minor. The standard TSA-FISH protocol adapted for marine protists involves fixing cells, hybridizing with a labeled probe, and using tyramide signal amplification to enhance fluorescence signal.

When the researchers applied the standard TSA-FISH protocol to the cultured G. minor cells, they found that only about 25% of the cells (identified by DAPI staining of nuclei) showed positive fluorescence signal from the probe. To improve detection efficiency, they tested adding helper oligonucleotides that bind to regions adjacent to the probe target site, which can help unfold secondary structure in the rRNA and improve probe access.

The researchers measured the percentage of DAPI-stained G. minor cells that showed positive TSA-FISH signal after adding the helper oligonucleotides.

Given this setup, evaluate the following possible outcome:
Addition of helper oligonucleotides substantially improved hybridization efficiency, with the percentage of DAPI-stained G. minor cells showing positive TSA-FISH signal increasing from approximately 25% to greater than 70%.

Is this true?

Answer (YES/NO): NO